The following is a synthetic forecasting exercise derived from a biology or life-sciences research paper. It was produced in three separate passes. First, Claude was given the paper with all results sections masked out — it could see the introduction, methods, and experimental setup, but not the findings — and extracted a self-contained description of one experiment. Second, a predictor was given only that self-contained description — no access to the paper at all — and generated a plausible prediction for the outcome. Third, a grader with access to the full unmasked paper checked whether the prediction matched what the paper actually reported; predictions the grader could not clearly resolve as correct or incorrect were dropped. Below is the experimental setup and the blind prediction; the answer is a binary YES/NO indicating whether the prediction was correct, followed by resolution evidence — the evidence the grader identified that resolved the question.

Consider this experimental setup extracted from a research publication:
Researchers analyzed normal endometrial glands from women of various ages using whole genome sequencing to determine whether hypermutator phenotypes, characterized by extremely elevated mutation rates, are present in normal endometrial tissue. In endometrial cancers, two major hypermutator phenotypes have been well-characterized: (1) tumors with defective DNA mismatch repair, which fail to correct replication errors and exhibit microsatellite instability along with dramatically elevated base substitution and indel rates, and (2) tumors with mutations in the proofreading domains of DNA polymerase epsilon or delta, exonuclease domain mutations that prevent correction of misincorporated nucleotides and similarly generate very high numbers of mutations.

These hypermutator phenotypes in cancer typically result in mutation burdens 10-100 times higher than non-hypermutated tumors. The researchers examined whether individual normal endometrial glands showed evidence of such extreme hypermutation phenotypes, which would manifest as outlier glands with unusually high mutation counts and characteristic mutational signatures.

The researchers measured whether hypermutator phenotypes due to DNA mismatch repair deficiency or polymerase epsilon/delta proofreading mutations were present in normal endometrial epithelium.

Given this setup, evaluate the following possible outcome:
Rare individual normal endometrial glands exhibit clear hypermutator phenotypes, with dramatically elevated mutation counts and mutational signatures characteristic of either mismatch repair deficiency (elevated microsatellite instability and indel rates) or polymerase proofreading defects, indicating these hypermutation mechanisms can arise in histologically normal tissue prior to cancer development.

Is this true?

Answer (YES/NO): NO